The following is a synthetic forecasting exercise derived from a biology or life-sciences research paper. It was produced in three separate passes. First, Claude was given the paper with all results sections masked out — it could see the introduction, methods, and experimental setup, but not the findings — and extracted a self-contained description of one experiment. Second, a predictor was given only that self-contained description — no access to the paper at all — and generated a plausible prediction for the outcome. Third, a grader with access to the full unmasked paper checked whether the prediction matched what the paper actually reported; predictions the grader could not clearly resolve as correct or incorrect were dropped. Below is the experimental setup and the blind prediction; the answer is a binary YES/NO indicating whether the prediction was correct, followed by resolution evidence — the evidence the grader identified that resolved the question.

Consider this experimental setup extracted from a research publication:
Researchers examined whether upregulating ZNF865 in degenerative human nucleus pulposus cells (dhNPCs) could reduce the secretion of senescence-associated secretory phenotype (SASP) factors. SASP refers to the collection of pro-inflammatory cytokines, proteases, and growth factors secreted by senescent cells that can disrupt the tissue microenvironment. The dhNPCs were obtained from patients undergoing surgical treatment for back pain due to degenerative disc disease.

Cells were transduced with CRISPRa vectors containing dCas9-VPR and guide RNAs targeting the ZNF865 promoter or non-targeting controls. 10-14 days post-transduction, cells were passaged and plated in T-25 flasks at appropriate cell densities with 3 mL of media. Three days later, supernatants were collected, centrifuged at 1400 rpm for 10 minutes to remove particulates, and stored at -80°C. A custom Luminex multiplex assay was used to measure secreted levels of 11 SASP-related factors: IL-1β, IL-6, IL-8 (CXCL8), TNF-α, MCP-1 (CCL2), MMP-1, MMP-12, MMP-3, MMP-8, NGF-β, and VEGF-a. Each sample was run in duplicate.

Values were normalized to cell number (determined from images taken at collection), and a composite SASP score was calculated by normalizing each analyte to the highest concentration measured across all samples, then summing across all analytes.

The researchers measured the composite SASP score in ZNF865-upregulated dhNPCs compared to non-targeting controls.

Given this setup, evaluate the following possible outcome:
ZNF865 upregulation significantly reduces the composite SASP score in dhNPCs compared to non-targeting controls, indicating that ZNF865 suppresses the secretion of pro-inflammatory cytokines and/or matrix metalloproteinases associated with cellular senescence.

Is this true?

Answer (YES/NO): YES